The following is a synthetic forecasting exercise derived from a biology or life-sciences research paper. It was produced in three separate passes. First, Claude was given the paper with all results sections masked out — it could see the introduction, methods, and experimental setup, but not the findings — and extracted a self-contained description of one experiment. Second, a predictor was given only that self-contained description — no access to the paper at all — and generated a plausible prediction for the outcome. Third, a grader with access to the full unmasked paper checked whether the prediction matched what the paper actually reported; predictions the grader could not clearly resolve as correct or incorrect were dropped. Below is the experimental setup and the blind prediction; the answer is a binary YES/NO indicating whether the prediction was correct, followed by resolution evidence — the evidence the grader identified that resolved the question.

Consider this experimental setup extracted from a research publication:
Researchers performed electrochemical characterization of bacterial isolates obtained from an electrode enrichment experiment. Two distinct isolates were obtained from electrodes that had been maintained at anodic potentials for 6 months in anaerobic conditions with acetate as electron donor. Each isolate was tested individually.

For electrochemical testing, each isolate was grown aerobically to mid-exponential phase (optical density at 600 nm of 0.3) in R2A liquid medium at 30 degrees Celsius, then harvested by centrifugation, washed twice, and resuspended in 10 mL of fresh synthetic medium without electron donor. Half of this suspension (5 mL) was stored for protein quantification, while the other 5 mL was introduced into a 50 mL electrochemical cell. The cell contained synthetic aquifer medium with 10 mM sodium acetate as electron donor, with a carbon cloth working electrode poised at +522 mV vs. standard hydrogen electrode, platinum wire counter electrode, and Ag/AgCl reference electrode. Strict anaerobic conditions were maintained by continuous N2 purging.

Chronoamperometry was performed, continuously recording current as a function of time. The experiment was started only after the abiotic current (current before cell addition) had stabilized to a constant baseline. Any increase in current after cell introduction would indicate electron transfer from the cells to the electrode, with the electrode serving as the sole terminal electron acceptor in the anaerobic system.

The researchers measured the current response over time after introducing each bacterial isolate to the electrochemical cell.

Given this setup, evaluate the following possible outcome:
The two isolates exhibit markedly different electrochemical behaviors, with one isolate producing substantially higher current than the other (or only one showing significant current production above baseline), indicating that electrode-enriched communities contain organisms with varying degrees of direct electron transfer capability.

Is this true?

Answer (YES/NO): NO